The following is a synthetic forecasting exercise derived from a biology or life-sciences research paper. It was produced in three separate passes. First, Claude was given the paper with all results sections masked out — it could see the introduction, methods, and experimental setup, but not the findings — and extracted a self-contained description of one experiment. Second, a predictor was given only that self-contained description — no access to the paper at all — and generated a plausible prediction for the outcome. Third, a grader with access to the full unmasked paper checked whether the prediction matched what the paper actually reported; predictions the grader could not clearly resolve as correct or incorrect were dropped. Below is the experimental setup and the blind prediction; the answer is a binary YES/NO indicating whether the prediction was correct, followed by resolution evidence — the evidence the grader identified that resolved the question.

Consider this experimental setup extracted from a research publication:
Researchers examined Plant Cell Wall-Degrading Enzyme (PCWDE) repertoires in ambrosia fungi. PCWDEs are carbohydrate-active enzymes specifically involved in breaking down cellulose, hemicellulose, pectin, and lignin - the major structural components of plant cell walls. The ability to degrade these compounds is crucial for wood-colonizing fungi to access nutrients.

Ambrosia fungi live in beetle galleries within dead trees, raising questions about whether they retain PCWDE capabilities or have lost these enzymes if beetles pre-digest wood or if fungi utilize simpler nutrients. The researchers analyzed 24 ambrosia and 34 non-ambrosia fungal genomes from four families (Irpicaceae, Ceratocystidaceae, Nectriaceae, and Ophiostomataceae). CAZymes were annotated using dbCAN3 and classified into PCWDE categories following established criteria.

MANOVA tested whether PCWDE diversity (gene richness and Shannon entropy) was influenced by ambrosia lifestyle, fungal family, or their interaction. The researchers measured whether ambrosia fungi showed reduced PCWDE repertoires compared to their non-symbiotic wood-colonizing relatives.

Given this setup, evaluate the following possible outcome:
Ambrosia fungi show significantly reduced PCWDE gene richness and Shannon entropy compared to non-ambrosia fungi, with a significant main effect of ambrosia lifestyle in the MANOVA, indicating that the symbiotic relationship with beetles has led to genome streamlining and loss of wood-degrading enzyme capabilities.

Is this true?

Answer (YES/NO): NO